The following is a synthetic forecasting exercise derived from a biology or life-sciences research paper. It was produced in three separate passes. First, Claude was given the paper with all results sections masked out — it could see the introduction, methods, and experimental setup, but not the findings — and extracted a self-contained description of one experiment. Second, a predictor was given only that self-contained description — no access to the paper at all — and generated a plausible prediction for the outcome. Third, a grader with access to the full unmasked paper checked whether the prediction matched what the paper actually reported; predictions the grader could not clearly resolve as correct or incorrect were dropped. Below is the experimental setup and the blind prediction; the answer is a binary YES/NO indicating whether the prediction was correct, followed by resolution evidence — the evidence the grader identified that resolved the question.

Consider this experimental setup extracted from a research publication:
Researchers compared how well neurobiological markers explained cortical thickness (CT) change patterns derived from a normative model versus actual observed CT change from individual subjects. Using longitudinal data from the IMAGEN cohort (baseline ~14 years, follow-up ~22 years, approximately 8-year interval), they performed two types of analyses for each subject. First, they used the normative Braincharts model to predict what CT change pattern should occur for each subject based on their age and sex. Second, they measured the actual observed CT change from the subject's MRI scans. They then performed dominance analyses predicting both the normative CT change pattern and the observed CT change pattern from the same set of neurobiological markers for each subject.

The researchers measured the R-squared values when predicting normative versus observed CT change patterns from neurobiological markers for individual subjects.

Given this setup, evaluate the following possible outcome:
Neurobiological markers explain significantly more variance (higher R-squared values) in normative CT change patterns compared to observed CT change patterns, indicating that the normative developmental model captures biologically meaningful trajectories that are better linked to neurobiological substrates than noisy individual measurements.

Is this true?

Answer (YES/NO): NO